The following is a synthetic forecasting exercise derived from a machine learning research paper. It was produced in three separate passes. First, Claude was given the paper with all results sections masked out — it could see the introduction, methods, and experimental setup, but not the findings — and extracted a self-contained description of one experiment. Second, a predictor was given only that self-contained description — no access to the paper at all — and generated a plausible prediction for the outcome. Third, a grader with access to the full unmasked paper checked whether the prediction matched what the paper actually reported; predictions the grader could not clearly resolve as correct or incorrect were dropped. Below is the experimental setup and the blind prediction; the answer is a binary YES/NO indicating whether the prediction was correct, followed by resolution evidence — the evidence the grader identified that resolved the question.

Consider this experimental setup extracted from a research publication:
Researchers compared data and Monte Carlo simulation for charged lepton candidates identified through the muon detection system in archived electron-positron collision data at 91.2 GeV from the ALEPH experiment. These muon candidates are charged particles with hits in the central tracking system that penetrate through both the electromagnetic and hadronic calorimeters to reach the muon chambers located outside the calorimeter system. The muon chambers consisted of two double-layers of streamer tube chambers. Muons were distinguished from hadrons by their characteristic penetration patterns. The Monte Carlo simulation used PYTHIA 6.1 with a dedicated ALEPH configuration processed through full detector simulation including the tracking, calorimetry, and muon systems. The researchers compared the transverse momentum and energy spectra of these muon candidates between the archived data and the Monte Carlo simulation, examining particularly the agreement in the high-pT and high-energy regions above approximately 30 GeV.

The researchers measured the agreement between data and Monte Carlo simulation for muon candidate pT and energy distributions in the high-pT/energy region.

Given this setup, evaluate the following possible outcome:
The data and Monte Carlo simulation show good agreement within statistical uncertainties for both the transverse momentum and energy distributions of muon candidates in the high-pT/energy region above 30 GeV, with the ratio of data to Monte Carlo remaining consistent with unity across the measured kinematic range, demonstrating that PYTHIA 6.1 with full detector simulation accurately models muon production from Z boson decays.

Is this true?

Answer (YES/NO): NO